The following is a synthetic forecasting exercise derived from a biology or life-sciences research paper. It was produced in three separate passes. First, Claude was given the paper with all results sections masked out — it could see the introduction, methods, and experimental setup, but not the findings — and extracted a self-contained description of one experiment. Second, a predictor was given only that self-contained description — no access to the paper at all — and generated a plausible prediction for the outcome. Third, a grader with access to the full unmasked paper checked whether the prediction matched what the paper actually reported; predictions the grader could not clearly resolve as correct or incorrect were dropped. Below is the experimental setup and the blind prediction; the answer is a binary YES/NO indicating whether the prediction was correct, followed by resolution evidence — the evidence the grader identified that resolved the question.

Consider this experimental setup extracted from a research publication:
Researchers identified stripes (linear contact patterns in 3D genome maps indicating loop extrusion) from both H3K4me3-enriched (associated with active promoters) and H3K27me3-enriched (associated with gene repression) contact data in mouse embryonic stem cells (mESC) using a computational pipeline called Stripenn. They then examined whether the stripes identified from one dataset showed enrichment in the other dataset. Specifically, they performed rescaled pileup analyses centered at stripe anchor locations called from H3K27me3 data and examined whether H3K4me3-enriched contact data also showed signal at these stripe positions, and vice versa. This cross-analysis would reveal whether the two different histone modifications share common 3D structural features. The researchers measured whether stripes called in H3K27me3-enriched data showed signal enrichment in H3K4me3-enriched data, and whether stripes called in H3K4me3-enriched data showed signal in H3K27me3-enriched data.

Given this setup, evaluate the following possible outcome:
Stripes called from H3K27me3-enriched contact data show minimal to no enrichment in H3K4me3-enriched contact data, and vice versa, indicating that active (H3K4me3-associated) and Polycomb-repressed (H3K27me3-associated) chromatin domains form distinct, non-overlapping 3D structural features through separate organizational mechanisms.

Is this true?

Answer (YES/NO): NO